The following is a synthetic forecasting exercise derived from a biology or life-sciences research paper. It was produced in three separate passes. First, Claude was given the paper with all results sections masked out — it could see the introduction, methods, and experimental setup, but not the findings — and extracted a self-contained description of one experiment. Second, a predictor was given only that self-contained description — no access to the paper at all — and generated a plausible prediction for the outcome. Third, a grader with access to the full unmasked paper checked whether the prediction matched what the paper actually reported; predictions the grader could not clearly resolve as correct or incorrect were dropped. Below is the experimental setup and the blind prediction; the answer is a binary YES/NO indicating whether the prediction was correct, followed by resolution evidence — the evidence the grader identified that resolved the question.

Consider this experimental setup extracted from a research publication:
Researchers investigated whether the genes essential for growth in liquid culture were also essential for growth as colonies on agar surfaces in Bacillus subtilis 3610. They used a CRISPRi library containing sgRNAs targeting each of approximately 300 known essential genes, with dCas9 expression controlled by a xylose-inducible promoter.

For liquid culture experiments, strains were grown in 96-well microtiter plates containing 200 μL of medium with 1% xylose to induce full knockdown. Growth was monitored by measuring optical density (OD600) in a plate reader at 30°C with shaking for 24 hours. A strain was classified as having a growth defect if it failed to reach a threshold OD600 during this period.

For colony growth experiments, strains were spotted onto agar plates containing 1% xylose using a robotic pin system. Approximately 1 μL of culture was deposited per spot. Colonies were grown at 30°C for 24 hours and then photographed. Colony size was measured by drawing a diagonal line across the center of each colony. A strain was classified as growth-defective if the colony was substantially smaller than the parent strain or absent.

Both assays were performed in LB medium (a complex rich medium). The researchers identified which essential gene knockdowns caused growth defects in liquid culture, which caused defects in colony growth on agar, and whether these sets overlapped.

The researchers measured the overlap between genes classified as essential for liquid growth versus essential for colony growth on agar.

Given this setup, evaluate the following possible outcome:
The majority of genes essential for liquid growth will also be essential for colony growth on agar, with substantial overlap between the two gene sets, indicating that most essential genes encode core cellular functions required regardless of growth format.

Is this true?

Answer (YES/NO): YES